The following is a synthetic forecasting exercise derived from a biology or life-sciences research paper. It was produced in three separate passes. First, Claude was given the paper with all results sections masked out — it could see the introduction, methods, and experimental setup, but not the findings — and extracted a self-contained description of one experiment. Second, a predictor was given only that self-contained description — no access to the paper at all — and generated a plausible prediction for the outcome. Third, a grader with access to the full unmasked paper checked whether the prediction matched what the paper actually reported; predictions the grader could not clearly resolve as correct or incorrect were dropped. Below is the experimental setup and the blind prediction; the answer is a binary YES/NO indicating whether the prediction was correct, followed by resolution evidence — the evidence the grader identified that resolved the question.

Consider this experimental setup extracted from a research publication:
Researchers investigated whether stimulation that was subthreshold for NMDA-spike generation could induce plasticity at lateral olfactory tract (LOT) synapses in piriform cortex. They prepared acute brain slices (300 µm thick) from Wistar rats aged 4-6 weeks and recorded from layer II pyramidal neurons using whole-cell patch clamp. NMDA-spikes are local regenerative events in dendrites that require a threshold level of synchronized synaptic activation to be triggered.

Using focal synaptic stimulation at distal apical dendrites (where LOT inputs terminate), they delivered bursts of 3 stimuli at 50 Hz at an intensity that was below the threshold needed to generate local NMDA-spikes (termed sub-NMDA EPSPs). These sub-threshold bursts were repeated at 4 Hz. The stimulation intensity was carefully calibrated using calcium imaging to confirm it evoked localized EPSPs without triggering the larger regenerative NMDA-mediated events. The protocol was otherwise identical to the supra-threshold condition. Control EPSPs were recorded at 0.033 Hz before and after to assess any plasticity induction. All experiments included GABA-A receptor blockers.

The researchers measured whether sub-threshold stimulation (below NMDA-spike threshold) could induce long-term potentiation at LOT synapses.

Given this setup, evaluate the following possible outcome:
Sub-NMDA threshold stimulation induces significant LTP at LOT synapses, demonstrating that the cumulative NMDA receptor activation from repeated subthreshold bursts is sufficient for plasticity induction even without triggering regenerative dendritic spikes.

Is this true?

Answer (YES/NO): NO